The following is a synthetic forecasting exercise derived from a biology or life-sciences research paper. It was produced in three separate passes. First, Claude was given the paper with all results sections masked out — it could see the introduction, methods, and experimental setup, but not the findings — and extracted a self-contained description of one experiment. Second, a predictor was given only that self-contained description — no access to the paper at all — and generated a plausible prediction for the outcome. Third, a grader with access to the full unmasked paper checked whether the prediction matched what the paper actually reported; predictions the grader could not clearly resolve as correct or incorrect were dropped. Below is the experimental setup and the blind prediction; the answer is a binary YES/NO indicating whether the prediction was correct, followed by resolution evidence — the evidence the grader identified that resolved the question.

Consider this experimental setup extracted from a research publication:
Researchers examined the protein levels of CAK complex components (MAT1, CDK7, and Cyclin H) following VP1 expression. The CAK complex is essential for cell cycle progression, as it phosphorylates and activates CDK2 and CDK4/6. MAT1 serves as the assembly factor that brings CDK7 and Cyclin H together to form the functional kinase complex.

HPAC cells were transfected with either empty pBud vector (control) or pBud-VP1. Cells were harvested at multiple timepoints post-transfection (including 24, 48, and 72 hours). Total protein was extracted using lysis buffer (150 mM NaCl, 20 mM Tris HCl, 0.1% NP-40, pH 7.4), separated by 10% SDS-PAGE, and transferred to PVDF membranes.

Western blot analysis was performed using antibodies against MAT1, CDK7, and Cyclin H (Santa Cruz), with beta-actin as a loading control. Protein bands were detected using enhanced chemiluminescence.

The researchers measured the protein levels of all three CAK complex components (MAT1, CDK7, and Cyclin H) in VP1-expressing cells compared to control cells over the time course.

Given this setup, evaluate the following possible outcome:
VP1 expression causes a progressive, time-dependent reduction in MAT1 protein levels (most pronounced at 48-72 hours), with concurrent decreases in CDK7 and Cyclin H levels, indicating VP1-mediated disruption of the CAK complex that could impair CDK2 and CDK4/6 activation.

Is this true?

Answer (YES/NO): NO